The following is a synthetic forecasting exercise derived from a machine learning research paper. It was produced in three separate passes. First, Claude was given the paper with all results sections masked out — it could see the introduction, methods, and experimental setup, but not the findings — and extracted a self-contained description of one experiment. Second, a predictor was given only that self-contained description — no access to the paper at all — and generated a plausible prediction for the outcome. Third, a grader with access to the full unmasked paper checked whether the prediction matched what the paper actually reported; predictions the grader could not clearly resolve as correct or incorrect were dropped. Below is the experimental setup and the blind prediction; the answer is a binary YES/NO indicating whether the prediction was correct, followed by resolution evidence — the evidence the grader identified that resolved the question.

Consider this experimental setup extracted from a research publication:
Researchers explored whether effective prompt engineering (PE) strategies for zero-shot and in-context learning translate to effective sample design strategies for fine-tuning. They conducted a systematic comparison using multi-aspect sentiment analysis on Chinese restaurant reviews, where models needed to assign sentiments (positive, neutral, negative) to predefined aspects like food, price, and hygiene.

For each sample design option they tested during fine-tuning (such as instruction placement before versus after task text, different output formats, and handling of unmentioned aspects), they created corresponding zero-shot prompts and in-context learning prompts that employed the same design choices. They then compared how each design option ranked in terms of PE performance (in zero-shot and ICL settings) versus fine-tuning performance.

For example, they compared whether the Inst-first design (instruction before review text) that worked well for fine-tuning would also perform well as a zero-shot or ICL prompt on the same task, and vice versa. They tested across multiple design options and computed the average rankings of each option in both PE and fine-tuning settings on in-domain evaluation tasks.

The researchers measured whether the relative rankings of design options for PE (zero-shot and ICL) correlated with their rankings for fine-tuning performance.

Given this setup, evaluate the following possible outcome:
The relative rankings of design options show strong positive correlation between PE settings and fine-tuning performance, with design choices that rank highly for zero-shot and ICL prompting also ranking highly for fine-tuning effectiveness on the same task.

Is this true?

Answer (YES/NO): NO